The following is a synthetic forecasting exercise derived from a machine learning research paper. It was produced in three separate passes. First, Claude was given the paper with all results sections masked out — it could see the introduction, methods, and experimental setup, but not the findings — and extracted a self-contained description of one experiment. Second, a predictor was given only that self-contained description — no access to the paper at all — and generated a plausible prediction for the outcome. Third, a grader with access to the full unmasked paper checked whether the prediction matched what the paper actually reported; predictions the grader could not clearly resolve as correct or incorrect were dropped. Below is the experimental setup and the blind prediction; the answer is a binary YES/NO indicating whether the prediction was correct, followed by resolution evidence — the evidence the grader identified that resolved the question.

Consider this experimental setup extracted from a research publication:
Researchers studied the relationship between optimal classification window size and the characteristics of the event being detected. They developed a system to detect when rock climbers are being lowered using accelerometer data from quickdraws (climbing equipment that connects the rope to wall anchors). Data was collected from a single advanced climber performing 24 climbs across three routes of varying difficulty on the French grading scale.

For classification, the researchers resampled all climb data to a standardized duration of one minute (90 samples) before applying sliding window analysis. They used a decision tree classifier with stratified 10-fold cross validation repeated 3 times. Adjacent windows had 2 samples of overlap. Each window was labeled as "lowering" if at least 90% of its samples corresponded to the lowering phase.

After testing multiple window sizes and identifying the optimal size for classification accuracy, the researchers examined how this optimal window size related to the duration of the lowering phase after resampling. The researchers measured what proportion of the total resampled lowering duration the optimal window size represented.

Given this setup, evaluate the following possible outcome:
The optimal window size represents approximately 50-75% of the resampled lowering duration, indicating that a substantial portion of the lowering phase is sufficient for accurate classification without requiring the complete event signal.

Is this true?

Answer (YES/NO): YES